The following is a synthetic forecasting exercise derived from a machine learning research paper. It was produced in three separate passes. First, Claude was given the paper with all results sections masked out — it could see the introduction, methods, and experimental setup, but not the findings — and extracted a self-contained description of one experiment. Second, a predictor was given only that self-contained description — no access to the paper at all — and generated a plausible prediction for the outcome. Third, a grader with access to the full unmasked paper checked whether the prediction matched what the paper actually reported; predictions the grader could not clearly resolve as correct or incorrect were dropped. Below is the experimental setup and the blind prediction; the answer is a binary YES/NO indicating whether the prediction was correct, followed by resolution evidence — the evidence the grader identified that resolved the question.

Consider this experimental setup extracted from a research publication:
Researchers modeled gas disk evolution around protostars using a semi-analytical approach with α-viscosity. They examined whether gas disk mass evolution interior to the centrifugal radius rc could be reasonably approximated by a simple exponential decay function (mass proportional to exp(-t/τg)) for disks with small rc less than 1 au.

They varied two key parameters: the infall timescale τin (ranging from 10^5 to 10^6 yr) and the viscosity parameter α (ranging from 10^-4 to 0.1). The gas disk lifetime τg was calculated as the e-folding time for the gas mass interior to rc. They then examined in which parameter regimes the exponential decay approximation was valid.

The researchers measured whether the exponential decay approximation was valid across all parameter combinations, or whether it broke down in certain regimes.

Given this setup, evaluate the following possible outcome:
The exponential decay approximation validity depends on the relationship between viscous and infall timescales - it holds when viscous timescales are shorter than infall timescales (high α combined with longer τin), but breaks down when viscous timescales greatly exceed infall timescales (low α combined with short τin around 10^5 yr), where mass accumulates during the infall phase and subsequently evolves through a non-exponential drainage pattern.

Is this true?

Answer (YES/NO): YES